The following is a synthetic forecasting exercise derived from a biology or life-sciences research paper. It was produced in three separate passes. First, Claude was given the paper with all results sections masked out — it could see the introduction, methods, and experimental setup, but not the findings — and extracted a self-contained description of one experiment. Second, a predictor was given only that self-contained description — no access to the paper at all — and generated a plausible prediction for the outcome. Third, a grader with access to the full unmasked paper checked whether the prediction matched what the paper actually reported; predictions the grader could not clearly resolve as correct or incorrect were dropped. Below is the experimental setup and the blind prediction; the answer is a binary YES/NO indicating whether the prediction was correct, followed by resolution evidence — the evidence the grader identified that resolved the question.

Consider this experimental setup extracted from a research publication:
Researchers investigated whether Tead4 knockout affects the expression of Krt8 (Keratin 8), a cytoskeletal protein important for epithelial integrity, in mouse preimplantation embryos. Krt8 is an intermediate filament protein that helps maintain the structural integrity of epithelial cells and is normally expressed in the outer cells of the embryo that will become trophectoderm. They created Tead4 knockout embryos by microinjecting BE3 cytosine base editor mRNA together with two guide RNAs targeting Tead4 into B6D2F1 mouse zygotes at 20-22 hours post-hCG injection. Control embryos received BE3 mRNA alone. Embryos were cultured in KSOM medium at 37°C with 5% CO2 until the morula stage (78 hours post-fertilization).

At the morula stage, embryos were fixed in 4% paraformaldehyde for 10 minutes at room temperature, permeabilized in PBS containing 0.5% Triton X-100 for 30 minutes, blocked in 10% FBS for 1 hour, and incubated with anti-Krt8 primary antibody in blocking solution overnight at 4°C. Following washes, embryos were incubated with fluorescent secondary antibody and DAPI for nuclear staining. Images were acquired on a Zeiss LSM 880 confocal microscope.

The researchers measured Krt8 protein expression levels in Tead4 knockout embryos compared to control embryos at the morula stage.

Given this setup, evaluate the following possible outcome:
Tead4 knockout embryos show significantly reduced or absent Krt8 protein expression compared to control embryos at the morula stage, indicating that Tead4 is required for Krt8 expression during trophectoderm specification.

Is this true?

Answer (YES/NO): YES